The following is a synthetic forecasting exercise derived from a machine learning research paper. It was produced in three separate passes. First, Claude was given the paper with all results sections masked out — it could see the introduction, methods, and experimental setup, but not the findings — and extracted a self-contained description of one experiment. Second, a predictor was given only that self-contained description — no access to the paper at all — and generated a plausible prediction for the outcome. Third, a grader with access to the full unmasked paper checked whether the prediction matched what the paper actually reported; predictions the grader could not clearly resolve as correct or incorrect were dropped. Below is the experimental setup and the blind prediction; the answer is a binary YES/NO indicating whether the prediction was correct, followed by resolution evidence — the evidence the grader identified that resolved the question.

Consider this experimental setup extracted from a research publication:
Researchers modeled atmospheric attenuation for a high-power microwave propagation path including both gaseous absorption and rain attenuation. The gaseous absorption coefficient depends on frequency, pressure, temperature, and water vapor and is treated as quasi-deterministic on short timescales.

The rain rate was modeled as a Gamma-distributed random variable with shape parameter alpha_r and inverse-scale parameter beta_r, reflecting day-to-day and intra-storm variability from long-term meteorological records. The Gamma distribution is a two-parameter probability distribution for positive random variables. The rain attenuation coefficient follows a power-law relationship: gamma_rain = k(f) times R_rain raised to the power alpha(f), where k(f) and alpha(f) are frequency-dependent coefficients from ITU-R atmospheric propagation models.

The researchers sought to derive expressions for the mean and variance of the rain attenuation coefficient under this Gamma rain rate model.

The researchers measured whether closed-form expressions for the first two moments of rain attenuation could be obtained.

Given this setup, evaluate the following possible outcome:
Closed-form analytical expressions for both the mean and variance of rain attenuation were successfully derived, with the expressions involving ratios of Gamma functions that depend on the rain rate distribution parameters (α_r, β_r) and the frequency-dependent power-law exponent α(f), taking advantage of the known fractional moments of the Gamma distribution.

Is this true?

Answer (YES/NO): YES